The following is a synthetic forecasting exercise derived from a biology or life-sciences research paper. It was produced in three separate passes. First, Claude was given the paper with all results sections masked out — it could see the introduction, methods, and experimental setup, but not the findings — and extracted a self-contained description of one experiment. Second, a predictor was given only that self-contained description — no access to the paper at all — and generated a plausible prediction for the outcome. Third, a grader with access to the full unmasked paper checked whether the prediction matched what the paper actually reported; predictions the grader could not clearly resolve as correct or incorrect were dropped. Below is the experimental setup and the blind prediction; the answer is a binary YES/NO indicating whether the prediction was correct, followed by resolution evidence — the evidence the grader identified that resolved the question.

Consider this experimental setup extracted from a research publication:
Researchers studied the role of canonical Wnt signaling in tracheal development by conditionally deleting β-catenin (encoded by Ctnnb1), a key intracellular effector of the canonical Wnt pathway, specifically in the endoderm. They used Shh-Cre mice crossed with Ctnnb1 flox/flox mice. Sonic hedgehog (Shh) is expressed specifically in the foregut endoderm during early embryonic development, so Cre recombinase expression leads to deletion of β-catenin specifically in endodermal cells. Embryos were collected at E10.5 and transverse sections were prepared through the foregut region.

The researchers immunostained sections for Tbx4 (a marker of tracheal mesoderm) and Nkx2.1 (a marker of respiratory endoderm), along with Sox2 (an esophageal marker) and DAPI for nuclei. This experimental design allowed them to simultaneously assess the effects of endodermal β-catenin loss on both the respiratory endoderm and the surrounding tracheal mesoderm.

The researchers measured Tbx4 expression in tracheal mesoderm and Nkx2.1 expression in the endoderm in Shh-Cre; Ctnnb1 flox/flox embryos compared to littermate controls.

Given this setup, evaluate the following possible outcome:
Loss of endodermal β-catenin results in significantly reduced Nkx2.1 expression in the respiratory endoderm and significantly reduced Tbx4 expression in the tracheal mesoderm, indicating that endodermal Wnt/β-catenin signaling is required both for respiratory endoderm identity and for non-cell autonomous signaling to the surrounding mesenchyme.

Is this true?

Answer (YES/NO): YES